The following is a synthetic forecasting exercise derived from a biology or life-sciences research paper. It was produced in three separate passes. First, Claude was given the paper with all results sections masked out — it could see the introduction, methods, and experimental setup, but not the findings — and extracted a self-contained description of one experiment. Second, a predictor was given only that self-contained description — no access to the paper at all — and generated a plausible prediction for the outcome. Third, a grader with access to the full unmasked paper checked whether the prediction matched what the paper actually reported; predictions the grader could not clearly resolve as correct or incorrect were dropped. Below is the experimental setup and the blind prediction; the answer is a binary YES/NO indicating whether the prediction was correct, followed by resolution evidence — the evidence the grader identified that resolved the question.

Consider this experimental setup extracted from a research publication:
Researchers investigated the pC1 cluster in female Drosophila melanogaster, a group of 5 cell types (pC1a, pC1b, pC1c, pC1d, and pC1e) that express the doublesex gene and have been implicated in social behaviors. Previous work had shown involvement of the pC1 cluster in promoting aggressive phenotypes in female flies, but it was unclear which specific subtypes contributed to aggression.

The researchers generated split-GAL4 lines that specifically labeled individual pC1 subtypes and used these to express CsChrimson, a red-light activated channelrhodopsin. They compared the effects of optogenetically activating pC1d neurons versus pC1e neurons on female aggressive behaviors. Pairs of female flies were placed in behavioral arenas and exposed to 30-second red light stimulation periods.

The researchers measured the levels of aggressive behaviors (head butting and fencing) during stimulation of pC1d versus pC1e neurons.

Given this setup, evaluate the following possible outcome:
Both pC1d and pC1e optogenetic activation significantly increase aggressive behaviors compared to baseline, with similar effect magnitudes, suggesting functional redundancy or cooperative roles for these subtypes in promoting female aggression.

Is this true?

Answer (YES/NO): NO